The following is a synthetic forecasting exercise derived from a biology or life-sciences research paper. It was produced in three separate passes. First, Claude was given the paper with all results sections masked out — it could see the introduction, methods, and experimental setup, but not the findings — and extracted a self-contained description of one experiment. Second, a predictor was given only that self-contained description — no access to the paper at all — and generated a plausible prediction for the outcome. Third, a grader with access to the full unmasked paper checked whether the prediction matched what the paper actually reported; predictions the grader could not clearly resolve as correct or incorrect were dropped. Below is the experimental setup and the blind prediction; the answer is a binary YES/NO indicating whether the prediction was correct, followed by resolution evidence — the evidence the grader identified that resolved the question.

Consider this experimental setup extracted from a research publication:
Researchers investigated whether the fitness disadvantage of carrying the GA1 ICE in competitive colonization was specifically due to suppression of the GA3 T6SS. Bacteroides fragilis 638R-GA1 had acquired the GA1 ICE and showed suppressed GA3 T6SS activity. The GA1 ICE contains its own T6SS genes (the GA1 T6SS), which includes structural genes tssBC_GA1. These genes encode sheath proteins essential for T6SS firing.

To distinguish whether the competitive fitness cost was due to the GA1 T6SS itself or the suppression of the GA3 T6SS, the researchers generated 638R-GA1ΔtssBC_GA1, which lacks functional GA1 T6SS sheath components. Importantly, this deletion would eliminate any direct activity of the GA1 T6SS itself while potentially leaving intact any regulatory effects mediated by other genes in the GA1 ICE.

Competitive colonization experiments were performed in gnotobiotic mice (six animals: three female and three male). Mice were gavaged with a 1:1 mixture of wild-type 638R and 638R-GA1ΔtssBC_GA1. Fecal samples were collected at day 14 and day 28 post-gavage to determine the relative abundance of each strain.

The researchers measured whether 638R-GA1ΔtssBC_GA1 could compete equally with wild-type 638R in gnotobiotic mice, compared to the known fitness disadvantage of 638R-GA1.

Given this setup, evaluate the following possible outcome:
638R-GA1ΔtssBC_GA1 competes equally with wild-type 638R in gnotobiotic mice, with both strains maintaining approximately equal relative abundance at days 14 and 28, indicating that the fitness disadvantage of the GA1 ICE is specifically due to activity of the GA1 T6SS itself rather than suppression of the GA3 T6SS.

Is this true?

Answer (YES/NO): NO